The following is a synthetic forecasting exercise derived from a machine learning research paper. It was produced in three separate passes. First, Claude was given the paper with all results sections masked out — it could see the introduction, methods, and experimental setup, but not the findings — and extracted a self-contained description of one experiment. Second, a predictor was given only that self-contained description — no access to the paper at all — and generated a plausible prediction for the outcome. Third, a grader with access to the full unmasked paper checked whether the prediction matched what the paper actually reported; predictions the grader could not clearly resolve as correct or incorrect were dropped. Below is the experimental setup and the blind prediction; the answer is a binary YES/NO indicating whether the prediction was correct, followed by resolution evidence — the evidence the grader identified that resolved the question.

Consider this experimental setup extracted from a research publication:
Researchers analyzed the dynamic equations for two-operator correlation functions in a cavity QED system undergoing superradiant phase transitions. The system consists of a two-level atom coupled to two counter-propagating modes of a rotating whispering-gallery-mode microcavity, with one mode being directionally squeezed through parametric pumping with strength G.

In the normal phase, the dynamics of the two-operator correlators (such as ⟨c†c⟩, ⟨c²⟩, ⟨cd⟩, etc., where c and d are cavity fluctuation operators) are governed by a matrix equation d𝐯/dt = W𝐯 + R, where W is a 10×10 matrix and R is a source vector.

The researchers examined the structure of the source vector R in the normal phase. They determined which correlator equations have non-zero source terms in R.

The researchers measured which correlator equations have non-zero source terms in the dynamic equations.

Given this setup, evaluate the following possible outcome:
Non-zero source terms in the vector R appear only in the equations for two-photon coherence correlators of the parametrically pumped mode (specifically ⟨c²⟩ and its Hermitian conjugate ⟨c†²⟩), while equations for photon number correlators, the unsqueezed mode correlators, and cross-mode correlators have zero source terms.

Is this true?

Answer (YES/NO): YES